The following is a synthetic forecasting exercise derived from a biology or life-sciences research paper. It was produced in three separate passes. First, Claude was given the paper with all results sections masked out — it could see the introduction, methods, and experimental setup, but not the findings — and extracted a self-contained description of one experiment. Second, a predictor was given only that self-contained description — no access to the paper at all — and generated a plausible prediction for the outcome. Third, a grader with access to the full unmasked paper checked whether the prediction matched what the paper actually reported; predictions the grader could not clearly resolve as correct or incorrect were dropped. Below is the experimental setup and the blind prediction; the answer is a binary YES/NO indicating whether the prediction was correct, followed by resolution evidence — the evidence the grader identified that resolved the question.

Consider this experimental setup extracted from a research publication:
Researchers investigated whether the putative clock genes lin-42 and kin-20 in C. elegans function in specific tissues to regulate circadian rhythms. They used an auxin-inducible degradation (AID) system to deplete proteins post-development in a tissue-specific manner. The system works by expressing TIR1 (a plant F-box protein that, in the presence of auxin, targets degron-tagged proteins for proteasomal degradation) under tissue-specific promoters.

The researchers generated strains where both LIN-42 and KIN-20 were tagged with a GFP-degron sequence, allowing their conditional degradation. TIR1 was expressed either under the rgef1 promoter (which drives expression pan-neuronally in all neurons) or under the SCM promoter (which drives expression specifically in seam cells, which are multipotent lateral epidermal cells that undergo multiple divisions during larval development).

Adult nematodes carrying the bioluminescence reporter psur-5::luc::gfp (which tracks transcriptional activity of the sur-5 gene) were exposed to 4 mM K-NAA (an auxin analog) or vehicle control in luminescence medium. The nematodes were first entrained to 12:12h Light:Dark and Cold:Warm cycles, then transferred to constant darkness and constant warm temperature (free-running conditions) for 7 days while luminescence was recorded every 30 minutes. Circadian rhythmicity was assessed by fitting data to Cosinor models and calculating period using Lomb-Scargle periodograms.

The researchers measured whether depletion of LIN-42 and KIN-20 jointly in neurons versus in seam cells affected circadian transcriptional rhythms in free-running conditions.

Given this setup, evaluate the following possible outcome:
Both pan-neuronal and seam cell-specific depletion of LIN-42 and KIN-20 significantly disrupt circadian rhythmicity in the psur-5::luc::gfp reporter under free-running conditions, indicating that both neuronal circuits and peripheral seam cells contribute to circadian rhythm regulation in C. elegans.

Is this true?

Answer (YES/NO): NO